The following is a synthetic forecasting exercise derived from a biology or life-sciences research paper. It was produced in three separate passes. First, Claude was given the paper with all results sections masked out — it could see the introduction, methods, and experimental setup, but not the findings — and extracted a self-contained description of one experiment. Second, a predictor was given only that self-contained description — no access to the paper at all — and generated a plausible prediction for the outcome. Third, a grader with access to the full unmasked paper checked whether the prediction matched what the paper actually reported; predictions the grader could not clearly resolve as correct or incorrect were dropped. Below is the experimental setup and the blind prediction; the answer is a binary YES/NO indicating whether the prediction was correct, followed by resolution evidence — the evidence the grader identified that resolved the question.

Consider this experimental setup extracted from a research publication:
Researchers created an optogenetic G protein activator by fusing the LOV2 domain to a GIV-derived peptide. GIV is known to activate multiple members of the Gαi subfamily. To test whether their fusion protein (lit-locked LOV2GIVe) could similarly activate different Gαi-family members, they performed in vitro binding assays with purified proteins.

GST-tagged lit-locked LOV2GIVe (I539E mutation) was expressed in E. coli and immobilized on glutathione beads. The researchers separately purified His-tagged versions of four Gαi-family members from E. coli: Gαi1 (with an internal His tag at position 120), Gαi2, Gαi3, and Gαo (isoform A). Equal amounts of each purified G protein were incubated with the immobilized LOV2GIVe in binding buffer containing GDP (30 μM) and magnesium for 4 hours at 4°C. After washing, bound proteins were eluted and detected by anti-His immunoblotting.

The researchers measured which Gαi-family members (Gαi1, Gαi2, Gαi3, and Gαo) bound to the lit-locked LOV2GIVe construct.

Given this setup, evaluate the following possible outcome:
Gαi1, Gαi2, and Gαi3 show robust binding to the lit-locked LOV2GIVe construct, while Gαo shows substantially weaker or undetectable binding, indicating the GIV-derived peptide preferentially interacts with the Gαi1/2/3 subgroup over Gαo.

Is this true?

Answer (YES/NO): YES